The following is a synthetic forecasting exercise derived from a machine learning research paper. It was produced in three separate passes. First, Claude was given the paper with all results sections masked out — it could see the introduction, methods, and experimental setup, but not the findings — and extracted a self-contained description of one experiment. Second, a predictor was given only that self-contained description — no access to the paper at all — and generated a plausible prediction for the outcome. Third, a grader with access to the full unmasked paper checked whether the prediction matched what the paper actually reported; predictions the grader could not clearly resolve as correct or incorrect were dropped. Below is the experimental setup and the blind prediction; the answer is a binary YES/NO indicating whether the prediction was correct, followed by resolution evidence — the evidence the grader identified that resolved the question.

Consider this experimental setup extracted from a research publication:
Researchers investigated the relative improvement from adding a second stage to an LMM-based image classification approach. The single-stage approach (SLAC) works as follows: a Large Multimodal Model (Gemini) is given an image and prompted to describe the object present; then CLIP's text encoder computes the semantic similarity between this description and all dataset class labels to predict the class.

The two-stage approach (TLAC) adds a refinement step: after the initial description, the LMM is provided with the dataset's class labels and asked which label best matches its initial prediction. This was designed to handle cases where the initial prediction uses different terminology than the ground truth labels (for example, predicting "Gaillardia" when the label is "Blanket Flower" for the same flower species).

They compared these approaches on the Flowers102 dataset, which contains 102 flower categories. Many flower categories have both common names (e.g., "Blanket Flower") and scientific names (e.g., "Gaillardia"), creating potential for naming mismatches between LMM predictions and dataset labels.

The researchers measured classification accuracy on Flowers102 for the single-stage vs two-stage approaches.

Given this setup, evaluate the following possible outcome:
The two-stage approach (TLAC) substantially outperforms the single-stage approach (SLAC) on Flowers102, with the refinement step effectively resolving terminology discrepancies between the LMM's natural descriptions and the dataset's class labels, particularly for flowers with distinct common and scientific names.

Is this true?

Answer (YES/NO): YES